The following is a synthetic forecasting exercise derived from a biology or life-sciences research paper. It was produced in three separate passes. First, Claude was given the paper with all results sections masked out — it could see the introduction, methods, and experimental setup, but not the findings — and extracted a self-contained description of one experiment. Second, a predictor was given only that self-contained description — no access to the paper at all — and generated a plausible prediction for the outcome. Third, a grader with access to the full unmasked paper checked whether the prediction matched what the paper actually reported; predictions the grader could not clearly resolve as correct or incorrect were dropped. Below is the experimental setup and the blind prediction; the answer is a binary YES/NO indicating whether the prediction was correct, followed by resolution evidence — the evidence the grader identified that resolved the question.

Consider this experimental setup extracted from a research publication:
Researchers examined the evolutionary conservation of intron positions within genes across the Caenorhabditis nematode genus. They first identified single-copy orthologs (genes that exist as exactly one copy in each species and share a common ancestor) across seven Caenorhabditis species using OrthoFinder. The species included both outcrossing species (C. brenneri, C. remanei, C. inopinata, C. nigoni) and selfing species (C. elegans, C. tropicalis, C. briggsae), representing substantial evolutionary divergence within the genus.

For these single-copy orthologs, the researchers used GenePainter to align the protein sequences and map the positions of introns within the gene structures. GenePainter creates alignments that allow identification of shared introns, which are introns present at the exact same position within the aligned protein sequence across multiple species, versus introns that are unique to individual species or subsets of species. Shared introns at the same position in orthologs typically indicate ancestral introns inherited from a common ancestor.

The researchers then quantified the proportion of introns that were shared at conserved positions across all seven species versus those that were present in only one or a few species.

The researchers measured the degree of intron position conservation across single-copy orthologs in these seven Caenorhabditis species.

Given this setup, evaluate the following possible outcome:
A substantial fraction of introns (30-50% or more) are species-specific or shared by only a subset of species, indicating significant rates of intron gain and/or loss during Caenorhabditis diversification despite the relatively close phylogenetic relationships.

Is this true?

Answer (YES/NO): YES